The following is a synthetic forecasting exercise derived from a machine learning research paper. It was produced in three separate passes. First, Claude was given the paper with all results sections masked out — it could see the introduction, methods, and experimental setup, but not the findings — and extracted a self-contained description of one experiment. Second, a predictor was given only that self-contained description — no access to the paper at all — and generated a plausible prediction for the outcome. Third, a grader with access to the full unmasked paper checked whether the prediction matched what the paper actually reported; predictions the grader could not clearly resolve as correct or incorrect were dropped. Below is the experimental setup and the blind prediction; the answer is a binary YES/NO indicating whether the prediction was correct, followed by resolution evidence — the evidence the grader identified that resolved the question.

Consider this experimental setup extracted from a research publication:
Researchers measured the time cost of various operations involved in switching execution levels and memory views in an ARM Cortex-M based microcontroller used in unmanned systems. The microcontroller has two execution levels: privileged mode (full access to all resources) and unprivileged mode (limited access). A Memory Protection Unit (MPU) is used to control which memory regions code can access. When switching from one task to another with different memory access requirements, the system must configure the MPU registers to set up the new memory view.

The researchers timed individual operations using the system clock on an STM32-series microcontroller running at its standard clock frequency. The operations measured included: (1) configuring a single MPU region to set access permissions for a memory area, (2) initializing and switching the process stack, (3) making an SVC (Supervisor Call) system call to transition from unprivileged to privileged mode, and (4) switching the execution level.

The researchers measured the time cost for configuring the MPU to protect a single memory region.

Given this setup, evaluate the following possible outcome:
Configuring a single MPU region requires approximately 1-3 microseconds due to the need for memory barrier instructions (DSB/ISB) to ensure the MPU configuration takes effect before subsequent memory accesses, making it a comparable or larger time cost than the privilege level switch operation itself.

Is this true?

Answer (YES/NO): NO